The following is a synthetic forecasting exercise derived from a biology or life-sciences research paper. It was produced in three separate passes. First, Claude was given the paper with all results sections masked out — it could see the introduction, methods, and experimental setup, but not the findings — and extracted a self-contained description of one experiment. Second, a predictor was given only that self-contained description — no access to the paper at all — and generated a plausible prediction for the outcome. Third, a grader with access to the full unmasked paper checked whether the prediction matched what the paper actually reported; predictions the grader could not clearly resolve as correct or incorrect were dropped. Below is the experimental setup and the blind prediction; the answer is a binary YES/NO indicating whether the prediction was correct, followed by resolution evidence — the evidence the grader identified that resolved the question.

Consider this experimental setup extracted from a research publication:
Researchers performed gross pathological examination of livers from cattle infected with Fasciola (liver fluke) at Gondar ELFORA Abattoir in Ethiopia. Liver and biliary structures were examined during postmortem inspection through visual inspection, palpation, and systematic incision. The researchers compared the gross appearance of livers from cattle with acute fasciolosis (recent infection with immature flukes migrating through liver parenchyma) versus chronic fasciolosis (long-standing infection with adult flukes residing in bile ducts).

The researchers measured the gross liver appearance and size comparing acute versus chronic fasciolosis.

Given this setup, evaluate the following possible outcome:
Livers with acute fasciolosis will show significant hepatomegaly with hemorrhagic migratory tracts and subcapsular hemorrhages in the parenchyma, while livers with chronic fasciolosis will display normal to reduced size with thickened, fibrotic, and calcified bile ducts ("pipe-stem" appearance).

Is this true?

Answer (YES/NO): NO